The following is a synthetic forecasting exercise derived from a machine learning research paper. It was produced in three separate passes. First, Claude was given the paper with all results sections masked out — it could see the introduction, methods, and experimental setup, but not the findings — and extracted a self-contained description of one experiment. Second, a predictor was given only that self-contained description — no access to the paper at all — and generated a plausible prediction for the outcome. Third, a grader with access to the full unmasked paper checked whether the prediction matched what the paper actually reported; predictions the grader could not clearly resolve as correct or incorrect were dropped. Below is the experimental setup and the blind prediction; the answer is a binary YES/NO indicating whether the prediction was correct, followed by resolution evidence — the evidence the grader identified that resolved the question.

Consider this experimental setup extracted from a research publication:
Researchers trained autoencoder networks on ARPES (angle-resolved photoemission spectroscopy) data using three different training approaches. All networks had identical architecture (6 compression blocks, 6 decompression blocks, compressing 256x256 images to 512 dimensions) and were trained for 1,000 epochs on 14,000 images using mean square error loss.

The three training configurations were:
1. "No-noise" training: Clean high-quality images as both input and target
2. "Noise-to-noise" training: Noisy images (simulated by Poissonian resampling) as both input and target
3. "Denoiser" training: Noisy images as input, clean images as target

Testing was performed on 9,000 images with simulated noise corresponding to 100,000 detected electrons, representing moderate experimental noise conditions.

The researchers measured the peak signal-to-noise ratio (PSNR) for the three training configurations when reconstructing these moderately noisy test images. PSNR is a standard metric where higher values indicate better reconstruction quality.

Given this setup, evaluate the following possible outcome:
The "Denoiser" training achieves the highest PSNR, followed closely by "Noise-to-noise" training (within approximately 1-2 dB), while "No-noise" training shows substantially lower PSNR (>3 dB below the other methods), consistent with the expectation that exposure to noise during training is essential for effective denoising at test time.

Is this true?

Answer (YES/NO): NO